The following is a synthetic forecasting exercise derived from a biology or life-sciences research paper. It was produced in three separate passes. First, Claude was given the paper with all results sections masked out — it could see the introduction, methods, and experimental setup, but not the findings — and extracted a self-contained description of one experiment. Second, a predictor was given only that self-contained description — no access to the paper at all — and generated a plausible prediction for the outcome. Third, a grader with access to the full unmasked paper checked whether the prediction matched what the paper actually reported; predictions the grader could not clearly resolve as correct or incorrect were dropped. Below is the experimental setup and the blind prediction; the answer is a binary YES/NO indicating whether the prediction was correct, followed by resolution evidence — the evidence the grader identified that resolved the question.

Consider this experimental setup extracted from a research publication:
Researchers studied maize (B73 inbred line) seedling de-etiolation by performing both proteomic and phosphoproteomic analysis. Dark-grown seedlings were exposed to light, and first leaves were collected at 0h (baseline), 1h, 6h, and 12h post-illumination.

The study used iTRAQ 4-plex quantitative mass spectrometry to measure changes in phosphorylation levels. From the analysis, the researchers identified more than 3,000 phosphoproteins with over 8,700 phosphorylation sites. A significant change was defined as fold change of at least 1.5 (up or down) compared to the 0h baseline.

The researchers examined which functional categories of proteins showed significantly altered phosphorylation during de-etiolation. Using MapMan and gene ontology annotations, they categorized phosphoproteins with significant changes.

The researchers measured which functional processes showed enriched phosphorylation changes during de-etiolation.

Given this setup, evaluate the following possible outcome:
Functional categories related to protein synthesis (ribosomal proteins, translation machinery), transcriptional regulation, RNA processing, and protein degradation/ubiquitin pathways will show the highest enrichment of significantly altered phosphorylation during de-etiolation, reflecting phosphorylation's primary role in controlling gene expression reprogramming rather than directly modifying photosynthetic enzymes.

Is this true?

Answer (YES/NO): NO